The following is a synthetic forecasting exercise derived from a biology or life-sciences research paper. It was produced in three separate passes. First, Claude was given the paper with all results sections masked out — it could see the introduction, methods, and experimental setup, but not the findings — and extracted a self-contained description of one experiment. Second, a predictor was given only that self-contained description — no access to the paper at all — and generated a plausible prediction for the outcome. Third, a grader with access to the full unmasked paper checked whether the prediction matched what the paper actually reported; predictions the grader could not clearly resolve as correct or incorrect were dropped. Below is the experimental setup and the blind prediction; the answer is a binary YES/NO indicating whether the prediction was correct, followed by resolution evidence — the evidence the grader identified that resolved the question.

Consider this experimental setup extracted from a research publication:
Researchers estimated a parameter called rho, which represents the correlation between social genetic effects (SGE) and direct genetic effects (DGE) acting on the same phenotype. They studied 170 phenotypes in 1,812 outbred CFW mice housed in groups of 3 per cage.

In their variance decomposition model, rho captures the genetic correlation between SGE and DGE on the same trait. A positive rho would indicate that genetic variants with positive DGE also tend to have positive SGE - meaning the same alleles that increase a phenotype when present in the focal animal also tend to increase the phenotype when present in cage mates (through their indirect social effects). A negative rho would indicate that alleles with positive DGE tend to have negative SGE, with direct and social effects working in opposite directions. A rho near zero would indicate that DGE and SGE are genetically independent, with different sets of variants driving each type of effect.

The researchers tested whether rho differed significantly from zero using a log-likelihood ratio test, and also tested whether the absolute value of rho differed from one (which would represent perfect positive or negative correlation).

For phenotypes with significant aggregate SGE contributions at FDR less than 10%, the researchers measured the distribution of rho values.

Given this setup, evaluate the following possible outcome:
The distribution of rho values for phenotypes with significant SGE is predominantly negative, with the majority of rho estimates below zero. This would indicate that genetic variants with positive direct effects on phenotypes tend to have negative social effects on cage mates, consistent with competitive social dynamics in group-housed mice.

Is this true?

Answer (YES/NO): NO